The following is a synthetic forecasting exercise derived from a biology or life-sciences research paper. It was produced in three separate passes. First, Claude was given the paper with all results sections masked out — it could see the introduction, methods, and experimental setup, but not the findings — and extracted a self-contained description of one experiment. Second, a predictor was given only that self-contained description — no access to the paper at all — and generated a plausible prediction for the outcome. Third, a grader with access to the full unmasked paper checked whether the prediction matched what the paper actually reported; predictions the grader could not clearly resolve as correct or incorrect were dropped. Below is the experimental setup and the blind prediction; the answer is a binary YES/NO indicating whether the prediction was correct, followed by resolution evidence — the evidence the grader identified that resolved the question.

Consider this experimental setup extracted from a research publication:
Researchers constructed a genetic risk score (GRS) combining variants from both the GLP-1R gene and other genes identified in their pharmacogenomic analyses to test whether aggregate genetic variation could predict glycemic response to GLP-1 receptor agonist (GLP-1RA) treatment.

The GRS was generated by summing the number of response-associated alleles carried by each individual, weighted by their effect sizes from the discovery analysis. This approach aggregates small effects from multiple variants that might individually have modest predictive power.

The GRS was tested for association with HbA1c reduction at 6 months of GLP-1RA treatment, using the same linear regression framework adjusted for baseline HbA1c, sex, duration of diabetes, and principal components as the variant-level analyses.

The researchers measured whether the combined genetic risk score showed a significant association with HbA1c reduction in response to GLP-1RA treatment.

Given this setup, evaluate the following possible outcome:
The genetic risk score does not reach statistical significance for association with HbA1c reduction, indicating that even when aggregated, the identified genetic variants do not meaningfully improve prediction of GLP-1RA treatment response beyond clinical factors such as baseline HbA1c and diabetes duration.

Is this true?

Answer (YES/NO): NO